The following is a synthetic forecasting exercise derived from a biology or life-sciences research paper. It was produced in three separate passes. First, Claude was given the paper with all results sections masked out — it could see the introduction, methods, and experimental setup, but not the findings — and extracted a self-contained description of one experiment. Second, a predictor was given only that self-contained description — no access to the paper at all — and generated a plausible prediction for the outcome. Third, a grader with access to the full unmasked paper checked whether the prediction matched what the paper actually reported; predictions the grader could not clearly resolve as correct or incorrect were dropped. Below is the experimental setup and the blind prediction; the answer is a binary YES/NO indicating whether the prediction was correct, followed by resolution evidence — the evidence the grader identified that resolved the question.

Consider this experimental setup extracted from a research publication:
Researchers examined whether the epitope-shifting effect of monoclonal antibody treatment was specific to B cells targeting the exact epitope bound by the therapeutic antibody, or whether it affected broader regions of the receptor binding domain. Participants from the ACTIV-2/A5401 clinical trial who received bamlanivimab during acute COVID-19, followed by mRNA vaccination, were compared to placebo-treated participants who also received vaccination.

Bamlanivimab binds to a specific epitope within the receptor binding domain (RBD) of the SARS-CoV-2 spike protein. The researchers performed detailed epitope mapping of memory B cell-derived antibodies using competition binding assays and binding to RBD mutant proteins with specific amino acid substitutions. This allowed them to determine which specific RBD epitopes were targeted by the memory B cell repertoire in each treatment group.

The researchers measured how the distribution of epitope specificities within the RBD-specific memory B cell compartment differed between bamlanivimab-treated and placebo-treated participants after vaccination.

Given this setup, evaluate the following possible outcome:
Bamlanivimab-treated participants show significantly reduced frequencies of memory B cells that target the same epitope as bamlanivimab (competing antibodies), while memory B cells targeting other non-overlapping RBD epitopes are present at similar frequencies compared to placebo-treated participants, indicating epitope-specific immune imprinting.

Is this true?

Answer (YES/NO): YES